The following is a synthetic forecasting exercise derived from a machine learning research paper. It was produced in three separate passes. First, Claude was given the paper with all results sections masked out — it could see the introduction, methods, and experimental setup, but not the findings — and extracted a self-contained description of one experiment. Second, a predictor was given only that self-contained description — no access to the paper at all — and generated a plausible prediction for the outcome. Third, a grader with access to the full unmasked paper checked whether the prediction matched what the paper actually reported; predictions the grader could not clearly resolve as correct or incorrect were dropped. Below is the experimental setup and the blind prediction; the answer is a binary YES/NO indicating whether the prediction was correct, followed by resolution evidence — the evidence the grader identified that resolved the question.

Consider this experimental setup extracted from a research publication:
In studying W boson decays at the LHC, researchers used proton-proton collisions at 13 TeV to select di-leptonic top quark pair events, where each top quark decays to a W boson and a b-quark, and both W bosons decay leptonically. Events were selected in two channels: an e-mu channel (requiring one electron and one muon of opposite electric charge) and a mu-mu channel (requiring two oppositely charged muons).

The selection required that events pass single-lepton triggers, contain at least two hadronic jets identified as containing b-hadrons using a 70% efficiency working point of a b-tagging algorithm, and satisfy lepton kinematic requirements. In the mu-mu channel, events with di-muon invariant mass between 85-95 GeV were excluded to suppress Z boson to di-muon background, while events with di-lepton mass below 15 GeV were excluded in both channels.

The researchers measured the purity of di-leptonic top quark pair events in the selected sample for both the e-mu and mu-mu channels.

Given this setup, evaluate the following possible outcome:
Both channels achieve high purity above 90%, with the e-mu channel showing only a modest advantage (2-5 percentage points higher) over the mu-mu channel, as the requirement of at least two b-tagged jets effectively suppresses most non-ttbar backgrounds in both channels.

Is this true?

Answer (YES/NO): NO